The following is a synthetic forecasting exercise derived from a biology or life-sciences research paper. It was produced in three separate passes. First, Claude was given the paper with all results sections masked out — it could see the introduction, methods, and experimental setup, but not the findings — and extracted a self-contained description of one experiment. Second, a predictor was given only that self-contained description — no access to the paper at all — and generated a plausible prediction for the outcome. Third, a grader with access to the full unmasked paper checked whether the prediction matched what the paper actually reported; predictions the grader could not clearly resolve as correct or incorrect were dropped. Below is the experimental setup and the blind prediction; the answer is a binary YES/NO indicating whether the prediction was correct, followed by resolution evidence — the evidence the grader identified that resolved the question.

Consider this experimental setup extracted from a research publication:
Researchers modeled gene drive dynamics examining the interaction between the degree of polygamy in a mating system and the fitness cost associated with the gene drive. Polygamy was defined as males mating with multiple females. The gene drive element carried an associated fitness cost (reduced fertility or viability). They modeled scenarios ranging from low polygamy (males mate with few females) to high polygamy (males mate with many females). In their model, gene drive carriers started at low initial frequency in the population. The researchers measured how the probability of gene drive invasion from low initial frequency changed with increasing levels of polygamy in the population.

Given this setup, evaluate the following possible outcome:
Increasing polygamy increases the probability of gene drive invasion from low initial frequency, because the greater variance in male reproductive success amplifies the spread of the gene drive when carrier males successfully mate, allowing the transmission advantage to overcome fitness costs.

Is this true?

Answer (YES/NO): NO